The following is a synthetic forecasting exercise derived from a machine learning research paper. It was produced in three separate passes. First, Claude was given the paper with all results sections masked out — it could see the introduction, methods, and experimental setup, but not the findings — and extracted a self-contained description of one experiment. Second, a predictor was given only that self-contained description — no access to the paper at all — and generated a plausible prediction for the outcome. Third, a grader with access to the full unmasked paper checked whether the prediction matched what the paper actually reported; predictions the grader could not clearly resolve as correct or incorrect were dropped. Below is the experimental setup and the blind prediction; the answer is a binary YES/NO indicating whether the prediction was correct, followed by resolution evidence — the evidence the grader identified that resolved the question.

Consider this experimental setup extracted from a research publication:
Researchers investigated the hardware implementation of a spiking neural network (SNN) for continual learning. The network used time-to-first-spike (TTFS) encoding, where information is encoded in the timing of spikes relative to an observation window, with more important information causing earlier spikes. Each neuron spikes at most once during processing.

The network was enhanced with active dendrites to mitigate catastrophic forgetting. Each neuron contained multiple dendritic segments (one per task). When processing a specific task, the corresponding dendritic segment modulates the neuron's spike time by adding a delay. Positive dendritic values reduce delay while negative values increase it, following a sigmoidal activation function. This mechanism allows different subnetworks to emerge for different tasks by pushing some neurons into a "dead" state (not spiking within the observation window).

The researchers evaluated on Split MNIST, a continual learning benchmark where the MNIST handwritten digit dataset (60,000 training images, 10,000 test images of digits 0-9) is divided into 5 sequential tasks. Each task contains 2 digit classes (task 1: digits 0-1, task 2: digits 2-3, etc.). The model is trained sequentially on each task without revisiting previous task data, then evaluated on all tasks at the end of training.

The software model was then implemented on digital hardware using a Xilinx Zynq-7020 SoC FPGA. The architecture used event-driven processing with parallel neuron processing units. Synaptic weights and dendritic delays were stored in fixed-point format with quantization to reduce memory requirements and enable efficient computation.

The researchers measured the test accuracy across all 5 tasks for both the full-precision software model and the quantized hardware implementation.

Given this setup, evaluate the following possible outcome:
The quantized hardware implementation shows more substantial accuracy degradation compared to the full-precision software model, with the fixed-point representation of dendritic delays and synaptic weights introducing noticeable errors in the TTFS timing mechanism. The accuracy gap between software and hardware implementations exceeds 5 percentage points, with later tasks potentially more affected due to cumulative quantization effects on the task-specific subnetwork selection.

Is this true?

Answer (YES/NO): YES